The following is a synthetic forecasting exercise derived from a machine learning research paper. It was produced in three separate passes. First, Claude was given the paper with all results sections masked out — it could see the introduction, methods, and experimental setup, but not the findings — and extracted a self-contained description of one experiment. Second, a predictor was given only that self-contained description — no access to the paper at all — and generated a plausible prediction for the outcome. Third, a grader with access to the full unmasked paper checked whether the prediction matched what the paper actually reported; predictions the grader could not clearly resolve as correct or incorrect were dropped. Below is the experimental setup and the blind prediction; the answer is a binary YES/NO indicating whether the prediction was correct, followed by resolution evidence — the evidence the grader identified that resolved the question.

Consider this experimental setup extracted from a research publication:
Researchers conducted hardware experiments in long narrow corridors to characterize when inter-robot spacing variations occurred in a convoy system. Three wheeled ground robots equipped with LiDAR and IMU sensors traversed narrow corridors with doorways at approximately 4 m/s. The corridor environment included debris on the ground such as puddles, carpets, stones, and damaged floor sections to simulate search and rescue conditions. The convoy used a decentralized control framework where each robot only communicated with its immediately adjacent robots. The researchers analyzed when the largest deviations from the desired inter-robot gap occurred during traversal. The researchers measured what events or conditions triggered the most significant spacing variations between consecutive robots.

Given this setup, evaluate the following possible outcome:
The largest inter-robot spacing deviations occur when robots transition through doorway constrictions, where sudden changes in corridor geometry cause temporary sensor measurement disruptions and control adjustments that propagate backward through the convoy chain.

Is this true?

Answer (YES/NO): NO